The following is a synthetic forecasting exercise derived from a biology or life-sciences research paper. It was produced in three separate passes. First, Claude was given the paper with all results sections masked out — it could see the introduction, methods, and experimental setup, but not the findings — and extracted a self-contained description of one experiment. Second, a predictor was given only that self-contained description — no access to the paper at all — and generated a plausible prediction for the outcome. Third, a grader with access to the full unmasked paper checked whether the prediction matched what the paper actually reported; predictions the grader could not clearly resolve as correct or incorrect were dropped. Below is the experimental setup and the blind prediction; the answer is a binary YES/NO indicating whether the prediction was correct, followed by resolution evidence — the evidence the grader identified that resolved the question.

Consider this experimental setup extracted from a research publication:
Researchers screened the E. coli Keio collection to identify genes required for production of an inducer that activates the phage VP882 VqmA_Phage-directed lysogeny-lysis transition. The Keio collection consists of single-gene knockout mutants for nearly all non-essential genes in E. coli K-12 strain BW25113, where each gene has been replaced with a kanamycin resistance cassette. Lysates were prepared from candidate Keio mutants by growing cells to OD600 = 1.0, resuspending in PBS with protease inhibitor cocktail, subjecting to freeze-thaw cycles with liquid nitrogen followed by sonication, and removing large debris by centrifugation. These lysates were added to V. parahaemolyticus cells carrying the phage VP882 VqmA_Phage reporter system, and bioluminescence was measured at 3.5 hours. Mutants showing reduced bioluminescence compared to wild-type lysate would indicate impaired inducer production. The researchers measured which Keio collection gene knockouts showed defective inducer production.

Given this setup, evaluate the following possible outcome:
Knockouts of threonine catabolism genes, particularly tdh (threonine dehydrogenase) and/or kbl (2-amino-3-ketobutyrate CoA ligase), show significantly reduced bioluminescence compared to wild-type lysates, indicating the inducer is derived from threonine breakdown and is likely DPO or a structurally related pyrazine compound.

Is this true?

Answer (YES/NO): NO